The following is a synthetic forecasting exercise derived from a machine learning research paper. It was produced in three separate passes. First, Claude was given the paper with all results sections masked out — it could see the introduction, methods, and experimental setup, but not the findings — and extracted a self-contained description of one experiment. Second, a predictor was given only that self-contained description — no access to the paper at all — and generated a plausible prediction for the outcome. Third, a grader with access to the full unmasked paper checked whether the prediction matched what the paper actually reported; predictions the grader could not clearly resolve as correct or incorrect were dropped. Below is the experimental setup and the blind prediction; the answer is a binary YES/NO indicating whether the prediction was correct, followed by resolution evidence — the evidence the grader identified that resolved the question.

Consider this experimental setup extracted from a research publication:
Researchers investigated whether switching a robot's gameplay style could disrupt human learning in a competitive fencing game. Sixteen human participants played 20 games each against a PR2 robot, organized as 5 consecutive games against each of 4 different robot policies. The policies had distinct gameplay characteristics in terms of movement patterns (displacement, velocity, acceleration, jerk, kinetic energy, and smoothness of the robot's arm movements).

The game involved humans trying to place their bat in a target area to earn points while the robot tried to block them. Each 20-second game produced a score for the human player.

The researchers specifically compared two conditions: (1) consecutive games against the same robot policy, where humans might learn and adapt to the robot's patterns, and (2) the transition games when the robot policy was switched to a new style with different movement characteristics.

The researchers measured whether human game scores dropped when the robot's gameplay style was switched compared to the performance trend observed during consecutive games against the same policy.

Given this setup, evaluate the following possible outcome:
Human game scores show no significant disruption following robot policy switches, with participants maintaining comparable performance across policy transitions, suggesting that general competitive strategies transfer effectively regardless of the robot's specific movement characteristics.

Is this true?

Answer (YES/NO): YES